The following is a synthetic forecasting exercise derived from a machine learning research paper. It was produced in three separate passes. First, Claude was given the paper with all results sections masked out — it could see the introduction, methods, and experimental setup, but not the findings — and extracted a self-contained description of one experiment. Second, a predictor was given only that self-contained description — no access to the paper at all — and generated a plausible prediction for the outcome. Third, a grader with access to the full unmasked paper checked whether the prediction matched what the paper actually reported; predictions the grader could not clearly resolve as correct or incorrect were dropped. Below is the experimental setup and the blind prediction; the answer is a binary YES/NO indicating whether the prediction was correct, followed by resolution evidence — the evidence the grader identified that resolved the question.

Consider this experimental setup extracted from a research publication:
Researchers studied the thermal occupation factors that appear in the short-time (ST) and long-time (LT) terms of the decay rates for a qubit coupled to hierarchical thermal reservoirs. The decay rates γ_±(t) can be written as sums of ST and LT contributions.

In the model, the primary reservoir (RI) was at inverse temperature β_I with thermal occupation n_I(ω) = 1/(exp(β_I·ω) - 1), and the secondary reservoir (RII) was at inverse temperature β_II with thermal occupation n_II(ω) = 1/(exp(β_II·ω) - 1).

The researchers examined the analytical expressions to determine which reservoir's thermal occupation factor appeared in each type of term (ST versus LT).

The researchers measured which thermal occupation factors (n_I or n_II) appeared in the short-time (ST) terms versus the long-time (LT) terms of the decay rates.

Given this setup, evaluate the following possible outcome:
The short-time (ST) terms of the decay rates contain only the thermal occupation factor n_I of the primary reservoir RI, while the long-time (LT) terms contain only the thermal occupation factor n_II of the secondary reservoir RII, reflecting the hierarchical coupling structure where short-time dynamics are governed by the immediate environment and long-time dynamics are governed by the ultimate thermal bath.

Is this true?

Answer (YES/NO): YES